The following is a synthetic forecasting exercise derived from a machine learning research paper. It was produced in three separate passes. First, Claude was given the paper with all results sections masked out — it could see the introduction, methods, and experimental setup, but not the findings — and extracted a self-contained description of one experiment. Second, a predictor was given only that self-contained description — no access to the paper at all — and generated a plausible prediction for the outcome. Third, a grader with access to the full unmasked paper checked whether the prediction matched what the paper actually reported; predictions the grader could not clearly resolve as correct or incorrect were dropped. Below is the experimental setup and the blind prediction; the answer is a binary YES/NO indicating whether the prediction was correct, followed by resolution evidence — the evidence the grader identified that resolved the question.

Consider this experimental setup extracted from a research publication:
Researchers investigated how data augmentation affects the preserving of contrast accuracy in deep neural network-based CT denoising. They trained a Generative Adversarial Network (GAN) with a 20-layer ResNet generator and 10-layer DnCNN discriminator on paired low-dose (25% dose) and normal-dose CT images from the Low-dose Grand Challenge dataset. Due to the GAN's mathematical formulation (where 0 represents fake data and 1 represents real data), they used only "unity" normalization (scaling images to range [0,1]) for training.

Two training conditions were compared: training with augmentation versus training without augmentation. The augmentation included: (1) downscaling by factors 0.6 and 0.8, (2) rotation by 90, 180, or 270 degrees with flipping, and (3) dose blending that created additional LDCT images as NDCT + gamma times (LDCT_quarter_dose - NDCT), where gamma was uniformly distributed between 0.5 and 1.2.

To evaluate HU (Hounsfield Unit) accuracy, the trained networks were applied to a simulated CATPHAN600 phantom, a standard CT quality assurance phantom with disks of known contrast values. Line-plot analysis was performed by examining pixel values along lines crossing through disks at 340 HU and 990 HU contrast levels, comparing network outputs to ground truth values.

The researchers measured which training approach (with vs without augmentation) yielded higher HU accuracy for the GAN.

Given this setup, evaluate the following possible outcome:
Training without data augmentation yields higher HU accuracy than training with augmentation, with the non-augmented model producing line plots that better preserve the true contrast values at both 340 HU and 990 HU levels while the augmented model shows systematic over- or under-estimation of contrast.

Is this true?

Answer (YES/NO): NO